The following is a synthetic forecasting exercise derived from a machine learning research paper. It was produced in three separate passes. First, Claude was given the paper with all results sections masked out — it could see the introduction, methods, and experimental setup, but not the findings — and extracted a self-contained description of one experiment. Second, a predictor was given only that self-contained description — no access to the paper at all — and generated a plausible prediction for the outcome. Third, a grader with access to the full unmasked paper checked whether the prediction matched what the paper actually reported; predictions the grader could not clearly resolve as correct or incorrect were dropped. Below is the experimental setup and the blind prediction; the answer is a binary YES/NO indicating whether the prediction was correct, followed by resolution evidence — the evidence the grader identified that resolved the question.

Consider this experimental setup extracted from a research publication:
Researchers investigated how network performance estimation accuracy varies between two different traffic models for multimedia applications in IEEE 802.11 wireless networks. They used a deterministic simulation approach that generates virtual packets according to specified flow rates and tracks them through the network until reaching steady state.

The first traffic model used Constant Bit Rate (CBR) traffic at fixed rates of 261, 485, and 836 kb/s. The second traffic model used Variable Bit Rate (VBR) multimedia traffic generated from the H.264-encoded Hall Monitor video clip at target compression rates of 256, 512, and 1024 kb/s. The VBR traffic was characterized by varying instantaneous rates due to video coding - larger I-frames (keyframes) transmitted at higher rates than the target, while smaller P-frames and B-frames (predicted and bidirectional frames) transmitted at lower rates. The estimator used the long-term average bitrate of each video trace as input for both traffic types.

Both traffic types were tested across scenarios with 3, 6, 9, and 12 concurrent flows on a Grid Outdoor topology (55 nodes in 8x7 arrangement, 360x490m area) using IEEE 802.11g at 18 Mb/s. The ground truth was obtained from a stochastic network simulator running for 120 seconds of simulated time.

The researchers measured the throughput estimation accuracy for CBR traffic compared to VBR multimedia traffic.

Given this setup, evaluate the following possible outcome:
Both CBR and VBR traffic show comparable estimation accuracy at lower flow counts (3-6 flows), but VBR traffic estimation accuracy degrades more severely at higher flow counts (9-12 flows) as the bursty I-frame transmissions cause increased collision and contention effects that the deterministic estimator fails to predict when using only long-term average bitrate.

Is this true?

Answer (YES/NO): NO